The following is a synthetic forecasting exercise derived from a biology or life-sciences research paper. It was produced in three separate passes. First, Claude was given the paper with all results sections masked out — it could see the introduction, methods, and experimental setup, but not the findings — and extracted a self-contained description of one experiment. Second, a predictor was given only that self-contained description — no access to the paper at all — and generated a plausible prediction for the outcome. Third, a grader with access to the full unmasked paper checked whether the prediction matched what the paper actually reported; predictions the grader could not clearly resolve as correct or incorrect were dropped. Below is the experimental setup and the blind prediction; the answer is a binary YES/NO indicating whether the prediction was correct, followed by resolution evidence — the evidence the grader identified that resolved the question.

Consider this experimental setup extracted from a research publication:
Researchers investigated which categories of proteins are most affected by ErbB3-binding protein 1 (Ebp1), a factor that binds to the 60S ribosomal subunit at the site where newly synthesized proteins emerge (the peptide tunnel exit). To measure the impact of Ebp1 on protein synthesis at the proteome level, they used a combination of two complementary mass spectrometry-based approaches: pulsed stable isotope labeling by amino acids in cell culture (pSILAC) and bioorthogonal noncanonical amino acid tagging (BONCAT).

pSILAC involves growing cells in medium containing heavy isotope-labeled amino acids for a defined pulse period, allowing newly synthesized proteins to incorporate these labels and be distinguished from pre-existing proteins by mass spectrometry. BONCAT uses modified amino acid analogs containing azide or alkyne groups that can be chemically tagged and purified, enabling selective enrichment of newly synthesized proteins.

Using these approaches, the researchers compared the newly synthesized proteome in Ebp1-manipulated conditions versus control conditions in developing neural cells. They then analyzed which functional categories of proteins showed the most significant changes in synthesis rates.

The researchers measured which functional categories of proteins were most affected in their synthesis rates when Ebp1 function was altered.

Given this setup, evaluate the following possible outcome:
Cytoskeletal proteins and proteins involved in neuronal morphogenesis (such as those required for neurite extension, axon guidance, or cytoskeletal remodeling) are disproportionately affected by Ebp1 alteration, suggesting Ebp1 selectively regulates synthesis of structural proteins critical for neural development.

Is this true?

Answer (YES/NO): NO